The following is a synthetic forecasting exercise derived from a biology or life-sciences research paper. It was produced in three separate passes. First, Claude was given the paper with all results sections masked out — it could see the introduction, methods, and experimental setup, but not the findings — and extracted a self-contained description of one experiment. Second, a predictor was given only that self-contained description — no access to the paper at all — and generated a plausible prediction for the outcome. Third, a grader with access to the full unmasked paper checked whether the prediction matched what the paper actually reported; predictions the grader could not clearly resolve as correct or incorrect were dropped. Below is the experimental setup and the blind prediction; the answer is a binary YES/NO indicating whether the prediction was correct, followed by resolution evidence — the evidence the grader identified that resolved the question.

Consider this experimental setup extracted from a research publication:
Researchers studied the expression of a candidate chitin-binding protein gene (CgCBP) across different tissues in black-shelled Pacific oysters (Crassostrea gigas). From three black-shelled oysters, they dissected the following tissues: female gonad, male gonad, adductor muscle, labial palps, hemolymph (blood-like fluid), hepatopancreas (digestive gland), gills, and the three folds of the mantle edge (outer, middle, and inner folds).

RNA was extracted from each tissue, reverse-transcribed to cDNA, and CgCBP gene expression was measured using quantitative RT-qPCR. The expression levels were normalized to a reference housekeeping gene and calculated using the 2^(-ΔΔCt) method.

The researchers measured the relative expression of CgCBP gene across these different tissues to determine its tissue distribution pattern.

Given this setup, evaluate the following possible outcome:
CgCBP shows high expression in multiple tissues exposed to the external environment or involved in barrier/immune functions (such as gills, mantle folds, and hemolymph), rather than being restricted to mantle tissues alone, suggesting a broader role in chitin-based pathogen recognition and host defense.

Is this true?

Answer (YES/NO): NO